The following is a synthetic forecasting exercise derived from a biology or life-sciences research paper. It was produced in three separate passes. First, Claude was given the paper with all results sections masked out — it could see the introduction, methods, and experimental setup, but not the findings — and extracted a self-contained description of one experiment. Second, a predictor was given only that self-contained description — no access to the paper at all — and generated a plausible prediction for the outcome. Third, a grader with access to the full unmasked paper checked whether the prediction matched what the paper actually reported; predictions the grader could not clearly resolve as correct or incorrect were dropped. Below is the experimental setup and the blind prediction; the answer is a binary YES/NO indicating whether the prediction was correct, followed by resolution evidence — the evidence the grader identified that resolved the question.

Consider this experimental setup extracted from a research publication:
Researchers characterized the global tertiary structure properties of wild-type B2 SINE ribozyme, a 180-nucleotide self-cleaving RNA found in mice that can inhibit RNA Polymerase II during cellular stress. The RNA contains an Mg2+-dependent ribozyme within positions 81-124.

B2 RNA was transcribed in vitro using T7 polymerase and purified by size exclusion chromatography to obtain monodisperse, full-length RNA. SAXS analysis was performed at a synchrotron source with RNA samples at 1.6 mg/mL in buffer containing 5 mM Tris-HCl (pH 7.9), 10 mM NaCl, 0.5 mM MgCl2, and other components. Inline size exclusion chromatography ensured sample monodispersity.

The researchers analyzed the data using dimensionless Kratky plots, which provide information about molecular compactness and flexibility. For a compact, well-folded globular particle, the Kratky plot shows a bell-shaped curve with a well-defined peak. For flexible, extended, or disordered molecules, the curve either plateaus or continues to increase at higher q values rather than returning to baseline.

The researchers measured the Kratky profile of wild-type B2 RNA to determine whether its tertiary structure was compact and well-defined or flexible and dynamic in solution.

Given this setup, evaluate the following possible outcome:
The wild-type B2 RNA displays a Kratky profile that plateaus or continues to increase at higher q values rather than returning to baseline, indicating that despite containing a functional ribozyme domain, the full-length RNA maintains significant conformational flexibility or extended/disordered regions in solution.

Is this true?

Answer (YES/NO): NO